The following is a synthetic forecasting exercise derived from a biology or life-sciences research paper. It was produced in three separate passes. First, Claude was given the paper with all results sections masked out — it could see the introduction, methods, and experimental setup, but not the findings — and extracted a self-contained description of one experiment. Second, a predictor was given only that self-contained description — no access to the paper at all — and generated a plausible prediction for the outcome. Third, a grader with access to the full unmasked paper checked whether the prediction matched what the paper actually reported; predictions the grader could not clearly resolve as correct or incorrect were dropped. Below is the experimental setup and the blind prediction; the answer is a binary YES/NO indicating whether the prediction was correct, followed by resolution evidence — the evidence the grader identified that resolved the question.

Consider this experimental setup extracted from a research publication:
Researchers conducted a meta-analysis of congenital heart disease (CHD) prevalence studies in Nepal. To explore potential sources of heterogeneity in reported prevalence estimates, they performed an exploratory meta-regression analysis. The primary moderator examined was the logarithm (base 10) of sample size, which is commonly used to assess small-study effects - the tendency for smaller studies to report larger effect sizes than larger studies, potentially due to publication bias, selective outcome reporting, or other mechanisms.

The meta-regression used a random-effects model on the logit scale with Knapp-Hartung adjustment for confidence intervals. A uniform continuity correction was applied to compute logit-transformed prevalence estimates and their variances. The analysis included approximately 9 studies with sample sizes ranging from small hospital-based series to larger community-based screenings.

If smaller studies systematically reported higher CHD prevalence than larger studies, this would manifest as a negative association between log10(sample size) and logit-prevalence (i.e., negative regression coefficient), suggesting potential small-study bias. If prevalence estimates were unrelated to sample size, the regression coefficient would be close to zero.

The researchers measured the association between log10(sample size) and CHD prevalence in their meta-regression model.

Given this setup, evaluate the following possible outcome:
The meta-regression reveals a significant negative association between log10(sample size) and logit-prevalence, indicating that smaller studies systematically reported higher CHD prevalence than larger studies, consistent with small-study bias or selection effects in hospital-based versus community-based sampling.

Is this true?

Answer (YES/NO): YES